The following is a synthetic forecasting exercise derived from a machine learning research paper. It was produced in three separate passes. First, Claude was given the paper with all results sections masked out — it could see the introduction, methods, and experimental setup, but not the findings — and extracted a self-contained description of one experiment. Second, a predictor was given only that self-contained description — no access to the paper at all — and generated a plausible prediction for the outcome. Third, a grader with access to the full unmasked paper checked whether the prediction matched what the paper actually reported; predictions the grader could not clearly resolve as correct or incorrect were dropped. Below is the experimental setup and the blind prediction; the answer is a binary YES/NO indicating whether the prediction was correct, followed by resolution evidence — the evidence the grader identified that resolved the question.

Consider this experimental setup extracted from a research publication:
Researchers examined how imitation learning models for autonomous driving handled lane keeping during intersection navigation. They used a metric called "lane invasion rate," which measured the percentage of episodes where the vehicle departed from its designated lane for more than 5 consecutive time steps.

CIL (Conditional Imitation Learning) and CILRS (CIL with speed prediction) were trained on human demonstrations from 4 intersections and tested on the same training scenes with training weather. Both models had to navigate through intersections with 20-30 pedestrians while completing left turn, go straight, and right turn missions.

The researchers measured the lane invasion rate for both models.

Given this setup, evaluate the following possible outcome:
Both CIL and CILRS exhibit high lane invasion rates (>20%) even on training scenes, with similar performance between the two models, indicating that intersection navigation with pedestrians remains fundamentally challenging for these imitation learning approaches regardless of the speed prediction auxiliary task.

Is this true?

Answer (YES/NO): NO